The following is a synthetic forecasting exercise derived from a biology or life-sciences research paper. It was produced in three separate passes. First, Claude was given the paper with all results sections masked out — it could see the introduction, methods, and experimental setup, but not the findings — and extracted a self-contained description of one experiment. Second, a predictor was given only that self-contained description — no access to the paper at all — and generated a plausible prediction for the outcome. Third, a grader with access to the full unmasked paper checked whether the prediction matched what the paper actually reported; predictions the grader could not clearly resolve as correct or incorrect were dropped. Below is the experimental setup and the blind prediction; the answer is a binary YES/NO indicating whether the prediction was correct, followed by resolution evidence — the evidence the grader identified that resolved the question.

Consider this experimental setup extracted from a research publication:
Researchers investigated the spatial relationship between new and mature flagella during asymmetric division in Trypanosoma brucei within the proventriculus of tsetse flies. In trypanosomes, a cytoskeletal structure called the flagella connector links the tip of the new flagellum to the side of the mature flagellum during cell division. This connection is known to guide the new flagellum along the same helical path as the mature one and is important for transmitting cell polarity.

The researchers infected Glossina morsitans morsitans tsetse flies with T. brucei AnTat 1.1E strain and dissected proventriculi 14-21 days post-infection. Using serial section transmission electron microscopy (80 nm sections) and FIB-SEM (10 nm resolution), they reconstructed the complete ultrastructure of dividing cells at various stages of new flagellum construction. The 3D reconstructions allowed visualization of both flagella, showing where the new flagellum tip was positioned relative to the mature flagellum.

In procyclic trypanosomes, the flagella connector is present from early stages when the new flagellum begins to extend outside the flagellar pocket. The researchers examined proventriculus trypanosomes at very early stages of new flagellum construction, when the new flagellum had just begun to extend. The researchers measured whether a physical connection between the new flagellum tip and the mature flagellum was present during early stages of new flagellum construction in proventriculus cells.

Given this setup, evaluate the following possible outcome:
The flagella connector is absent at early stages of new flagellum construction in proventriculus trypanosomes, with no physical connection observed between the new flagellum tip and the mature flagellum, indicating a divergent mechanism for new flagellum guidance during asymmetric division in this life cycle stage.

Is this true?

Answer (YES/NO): NO